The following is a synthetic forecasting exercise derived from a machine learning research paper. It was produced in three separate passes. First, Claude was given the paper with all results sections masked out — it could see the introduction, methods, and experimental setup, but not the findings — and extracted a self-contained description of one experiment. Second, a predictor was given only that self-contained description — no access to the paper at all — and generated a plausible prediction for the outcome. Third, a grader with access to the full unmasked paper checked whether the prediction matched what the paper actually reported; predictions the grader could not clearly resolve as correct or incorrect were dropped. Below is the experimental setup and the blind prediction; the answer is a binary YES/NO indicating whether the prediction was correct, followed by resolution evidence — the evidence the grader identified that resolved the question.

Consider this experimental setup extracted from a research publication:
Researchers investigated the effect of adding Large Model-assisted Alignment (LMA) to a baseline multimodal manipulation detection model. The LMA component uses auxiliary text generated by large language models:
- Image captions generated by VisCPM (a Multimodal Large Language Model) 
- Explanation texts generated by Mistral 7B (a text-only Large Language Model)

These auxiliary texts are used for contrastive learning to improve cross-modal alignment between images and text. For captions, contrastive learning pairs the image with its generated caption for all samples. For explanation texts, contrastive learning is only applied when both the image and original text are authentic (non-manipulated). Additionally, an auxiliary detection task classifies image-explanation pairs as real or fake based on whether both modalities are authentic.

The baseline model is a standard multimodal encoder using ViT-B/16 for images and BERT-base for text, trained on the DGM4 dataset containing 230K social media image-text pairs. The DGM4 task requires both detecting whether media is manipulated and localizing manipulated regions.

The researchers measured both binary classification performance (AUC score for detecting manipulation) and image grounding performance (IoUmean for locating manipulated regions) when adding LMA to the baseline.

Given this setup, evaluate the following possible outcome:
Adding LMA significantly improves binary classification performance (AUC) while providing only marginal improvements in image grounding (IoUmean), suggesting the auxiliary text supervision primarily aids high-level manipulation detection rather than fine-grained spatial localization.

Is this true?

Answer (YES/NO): NO